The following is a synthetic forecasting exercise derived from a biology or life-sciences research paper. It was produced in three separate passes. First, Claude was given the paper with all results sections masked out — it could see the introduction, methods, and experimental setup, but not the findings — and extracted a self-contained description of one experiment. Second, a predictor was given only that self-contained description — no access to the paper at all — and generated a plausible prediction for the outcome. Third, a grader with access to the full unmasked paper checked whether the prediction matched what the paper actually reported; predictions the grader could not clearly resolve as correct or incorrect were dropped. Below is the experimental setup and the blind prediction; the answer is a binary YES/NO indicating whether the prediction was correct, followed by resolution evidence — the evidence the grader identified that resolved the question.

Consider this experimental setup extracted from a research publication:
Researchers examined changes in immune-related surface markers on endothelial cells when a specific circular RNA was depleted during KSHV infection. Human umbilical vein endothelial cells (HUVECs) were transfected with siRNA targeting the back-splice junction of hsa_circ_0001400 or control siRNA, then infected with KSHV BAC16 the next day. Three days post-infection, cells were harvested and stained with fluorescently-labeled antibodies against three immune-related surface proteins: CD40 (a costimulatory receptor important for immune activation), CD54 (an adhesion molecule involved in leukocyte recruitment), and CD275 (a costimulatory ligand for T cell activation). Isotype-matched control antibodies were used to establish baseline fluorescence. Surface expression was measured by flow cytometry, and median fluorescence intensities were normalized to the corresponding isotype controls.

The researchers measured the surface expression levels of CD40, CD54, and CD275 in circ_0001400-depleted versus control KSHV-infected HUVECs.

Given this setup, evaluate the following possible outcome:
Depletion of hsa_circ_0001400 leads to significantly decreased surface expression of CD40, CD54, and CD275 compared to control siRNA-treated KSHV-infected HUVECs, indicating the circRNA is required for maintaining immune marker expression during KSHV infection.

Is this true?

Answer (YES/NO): YES